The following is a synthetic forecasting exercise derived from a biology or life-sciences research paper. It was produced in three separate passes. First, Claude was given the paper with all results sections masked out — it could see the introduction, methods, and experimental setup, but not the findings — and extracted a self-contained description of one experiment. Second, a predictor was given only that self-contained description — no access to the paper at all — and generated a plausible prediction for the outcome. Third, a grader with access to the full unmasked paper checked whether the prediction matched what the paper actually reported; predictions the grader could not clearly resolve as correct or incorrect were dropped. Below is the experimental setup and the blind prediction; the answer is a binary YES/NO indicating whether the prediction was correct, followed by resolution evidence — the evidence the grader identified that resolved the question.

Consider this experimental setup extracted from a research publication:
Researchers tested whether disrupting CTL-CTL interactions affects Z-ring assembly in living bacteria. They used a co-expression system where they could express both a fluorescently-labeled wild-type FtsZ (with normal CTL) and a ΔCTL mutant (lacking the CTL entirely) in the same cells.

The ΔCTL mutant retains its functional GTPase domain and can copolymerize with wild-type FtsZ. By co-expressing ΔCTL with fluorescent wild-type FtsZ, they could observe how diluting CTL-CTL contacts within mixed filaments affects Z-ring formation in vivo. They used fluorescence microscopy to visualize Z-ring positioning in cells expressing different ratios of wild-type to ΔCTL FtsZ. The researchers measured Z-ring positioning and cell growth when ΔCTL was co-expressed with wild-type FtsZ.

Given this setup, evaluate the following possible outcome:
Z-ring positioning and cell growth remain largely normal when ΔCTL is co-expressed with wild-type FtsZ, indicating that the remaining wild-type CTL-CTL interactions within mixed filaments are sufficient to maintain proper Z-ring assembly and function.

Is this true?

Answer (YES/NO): NO